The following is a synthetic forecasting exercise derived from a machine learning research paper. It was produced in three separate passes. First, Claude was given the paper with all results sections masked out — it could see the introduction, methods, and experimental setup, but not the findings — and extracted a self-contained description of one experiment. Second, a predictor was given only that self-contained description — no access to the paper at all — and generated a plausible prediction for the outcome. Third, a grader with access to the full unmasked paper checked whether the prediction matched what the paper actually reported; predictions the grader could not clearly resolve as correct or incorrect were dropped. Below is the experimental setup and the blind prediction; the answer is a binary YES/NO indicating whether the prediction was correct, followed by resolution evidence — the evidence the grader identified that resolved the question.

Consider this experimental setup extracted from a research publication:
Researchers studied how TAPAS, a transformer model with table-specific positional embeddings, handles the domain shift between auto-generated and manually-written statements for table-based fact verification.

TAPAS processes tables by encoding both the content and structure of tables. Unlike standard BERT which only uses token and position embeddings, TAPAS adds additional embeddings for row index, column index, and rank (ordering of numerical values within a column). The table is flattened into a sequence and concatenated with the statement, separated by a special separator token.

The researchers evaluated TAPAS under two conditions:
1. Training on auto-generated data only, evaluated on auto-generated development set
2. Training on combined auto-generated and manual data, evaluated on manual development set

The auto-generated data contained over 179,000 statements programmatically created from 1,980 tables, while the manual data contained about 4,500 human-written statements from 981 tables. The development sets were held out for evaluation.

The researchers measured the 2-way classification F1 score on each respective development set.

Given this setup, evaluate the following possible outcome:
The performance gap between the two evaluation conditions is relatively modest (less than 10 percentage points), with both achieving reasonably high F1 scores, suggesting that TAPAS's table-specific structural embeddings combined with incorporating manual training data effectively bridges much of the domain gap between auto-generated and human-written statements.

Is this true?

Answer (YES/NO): NO